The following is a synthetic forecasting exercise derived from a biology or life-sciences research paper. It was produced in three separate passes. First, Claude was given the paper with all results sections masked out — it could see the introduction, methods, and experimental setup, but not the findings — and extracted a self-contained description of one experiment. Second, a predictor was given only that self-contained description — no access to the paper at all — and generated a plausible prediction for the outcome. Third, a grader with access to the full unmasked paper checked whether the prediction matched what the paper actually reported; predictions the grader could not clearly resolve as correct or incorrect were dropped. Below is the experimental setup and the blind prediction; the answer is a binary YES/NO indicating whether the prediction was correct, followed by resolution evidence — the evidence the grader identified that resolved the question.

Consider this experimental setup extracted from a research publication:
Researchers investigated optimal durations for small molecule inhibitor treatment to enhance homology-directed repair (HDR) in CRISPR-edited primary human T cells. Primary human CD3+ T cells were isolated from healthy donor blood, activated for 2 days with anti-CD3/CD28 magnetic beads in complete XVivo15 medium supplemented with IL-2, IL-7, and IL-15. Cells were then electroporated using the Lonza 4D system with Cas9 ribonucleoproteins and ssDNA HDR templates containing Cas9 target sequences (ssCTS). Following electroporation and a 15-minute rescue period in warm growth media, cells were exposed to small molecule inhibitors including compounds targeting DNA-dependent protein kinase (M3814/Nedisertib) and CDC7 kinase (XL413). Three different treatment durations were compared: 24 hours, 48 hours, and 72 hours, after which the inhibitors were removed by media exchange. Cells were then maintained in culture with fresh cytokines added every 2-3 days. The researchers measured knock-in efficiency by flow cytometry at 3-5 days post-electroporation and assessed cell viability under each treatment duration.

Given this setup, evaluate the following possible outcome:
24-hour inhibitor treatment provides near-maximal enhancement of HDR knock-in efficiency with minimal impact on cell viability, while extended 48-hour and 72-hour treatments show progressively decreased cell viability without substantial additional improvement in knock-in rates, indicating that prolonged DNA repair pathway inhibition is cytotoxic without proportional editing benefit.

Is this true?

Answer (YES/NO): YES